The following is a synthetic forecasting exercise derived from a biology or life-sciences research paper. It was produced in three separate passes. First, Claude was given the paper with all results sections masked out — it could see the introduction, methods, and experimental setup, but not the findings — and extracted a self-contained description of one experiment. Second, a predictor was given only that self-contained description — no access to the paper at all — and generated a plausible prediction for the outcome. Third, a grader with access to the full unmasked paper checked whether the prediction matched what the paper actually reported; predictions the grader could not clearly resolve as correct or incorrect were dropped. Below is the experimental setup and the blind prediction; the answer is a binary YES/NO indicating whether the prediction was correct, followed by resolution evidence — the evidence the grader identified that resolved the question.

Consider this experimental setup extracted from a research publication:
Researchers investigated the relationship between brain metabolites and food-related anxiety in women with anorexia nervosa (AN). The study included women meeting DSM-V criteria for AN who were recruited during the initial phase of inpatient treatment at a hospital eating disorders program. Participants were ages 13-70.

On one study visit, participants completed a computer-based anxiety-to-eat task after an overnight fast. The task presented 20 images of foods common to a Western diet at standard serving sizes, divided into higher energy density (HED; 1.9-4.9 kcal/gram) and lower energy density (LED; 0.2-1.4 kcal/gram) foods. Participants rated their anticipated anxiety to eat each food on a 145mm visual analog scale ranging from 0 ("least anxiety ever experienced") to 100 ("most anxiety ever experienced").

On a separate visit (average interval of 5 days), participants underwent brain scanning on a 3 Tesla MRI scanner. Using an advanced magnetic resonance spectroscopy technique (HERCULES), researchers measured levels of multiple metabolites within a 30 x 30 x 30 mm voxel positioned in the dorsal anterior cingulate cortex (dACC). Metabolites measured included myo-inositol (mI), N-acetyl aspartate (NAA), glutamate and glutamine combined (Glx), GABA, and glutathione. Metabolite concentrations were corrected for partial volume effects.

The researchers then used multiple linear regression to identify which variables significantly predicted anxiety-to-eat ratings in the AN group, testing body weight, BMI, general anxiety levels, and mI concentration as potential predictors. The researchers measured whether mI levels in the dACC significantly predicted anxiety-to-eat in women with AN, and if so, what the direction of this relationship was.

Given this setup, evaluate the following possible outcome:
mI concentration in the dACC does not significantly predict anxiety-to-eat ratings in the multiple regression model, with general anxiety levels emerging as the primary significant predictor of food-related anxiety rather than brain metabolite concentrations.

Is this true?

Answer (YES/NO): NO